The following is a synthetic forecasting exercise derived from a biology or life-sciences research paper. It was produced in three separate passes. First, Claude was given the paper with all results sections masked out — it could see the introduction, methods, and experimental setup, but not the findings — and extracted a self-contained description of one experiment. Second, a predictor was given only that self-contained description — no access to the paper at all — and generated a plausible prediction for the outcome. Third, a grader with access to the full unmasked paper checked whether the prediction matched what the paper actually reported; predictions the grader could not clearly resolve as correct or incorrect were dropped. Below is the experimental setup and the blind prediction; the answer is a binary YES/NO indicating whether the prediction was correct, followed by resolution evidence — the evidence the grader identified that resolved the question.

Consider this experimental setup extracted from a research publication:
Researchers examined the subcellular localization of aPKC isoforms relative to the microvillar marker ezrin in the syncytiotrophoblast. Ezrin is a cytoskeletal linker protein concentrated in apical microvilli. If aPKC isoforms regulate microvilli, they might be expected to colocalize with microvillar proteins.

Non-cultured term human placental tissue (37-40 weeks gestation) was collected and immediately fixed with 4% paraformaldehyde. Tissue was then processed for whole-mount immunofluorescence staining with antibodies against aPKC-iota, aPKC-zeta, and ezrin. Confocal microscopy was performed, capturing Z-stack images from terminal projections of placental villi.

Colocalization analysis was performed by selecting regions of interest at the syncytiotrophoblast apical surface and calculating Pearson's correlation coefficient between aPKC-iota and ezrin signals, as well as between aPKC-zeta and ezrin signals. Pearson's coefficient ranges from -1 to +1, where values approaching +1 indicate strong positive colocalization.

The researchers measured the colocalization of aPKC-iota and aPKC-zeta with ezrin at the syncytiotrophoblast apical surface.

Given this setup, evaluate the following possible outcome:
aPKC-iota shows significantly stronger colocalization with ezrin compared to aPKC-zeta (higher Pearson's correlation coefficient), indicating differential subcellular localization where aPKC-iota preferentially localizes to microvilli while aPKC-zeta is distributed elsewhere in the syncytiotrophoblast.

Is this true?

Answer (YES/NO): NO